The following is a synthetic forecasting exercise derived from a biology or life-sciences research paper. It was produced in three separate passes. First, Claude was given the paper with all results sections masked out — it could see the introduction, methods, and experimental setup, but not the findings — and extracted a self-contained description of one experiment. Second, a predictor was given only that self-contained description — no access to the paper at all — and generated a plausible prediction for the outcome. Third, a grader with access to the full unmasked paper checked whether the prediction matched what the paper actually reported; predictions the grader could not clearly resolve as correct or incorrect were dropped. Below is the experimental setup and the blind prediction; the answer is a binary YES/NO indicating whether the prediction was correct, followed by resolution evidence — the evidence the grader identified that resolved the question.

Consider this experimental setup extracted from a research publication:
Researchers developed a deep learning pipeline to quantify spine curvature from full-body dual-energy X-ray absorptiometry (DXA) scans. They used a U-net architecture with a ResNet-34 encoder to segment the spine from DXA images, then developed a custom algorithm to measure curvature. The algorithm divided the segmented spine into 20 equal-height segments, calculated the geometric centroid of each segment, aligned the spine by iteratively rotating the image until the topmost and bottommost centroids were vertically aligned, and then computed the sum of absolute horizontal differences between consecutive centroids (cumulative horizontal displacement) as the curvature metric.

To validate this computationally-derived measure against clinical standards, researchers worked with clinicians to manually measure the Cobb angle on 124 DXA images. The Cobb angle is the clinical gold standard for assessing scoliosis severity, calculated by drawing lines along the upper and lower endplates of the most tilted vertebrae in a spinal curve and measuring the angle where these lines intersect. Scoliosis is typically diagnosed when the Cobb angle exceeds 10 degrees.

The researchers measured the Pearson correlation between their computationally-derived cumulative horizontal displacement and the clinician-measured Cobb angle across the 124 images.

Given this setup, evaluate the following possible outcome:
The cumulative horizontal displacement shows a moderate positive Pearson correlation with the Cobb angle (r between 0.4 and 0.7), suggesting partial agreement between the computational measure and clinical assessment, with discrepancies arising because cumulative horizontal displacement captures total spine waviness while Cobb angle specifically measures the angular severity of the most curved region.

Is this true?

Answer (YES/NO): NO